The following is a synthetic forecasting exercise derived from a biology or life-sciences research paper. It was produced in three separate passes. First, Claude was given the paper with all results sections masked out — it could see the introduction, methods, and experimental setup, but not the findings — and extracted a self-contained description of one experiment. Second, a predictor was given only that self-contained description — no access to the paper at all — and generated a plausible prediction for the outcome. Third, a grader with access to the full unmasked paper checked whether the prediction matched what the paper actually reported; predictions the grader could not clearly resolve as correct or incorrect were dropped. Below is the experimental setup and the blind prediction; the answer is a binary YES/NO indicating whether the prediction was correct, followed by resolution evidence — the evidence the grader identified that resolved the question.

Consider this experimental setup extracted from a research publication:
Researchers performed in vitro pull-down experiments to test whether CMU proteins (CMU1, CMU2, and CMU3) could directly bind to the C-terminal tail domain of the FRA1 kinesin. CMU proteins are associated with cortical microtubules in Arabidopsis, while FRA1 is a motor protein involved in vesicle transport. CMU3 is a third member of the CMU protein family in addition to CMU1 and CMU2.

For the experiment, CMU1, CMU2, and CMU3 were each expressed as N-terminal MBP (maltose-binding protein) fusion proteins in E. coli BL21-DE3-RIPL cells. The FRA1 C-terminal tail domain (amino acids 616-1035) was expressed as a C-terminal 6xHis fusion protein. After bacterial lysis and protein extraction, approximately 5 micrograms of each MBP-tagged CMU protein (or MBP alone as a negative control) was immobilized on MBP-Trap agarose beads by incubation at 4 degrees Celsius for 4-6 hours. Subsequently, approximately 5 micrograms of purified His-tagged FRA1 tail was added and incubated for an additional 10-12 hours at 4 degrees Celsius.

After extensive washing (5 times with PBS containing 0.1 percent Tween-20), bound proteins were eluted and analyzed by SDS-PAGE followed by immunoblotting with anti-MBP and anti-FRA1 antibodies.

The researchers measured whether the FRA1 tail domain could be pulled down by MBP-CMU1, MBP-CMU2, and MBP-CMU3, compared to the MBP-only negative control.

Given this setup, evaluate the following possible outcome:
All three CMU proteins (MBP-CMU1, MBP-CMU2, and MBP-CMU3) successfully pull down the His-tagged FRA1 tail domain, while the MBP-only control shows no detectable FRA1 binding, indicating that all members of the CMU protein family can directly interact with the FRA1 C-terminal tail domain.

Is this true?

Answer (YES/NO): YES